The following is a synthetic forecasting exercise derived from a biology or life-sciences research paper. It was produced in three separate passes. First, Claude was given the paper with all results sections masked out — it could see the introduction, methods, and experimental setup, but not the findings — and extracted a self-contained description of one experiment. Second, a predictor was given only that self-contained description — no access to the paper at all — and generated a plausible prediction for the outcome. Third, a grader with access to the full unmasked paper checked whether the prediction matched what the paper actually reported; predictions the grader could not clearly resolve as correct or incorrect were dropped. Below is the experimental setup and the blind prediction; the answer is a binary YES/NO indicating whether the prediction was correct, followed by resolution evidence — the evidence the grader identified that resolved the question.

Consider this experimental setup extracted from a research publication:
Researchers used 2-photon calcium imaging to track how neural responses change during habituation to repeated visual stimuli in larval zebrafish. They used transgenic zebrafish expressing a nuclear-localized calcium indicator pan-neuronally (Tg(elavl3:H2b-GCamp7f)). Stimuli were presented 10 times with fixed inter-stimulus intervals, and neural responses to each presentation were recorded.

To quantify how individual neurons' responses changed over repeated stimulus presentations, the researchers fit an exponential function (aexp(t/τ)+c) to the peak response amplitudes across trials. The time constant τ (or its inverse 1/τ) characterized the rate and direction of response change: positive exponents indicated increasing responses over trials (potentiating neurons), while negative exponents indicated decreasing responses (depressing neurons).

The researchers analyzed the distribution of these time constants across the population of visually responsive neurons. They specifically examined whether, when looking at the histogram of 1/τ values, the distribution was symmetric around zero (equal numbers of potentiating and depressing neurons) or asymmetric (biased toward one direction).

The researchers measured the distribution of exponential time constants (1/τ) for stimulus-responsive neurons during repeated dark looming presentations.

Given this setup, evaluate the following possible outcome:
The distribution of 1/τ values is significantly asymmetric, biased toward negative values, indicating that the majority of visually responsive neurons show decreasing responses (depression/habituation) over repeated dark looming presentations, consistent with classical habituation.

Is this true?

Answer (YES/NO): YES